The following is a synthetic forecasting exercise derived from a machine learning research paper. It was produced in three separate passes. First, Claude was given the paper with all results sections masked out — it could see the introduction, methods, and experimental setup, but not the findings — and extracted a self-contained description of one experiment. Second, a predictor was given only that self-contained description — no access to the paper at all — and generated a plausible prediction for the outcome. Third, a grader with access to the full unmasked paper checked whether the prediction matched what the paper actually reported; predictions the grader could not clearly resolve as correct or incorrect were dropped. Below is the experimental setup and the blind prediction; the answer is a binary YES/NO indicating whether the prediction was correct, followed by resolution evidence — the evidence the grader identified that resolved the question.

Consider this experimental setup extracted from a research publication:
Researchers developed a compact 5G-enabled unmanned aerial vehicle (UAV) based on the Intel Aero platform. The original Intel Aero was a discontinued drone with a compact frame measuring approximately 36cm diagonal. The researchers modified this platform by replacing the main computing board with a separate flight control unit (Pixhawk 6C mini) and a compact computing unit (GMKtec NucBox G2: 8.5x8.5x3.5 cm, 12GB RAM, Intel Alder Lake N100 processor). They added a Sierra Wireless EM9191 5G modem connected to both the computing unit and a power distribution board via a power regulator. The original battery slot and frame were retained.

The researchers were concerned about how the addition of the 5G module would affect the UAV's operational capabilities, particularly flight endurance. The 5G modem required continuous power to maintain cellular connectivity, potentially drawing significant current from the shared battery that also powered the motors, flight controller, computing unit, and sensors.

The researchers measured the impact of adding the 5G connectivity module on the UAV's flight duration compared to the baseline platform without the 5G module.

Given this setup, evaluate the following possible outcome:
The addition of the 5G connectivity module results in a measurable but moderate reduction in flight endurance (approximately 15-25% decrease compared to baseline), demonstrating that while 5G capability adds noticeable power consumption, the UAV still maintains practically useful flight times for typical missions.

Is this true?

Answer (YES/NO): NO